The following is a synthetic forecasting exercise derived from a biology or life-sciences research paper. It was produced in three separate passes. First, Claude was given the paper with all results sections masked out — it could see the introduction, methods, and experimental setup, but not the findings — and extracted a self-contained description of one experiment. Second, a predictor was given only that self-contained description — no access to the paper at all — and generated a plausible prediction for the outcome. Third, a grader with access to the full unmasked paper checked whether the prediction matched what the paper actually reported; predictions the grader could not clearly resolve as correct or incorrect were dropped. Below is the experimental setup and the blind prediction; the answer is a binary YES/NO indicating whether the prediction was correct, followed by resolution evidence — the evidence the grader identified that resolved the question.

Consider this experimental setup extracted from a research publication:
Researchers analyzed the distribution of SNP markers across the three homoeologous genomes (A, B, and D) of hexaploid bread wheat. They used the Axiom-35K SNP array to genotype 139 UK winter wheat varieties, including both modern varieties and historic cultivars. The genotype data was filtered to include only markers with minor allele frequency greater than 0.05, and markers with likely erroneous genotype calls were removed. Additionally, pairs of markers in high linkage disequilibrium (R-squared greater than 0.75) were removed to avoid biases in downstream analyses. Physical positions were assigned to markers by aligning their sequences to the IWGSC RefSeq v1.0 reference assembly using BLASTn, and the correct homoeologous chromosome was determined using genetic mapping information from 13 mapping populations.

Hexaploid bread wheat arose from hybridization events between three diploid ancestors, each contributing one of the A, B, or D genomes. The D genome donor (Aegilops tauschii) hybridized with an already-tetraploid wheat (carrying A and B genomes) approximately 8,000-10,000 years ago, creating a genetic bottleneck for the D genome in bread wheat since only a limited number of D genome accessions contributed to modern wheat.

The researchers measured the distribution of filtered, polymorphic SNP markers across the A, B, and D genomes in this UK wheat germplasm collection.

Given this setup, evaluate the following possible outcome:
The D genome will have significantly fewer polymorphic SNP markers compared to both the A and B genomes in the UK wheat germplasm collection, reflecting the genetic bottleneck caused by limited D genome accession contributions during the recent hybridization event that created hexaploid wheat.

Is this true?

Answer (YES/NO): YES